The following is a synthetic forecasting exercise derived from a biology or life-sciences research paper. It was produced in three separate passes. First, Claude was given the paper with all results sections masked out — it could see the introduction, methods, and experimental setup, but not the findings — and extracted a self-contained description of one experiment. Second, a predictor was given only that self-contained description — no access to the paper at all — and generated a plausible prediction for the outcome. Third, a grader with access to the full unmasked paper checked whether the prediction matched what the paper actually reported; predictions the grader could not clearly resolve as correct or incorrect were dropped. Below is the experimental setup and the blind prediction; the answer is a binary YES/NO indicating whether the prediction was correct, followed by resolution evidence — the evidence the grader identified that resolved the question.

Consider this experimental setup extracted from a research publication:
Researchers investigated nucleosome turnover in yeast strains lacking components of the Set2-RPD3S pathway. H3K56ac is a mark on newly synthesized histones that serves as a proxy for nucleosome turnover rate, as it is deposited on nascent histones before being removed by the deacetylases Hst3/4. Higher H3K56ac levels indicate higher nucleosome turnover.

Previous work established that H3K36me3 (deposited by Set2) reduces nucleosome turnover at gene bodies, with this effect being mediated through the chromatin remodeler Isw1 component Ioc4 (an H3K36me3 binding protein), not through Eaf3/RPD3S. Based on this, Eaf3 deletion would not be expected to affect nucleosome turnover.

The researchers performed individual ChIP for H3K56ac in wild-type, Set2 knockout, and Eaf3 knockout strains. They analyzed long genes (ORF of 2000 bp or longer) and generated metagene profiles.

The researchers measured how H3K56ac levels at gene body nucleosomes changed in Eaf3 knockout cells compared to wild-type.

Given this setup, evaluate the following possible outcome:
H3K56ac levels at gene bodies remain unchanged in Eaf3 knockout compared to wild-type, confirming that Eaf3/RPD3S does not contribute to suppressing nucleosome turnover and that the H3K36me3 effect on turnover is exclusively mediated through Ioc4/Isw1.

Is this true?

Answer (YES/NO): NO